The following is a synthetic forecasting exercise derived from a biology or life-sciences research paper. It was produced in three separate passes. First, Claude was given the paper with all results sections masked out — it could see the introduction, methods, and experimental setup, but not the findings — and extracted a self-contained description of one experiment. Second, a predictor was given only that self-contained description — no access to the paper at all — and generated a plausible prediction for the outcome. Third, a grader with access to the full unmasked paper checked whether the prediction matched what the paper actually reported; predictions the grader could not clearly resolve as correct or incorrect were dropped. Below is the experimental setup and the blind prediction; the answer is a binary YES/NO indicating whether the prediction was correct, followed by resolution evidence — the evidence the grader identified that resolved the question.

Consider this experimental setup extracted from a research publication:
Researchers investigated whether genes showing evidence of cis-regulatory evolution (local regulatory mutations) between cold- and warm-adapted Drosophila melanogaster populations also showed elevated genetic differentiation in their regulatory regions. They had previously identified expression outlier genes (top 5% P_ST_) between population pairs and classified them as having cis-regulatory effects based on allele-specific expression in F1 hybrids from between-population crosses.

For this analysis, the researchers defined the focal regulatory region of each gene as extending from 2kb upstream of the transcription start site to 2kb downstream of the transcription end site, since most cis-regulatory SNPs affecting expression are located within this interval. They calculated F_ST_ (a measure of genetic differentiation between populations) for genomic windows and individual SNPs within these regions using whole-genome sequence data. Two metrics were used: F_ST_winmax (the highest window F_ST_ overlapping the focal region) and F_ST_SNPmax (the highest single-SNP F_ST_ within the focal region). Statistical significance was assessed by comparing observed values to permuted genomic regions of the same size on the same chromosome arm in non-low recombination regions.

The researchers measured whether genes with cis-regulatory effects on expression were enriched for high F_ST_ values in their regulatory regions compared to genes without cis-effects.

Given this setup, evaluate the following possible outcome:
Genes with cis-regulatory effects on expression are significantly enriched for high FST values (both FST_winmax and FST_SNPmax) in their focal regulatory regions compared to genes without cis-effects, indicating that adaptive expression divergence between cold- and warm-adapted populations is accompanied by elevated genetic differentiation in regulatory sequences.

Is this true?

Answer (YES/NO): YES